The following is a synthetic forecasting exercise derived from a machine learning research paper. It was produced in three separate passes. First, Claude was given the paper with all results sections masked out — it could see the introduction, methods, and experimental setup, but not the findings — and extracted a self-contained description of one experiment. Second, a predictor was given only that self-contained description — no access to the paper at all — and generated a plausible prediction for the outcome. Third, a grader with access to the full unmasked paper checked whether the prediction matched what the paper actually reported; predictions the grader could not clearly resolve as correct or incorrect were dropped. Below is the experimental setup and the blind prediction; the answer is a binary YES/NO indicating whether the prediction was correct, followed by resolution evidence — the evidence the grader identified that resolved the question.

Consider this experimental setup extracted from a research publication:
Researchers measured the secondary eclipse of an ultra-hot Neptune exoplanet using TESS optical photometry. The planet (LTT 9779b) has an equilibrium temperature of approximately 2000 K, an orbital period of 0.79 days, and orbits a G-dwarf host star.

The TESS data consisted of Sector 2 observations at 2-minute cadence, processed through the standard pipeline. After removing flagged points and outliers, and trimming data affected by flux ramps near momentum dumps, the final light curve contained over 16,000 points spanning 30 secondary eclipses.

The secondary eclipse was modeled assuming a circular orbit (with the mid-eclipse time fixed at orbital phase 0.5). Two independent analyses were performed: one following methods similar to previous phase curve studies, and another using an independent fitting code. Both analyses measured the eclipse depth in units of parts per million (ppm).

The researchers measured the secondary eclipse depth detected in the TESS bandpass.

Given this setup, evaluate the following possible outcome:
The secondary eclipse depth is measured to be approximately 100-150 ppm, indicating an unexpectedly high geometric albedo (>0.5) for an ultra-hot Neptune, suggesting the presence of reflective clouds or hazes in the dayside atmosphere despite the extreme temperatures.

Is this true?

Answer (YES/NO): NO